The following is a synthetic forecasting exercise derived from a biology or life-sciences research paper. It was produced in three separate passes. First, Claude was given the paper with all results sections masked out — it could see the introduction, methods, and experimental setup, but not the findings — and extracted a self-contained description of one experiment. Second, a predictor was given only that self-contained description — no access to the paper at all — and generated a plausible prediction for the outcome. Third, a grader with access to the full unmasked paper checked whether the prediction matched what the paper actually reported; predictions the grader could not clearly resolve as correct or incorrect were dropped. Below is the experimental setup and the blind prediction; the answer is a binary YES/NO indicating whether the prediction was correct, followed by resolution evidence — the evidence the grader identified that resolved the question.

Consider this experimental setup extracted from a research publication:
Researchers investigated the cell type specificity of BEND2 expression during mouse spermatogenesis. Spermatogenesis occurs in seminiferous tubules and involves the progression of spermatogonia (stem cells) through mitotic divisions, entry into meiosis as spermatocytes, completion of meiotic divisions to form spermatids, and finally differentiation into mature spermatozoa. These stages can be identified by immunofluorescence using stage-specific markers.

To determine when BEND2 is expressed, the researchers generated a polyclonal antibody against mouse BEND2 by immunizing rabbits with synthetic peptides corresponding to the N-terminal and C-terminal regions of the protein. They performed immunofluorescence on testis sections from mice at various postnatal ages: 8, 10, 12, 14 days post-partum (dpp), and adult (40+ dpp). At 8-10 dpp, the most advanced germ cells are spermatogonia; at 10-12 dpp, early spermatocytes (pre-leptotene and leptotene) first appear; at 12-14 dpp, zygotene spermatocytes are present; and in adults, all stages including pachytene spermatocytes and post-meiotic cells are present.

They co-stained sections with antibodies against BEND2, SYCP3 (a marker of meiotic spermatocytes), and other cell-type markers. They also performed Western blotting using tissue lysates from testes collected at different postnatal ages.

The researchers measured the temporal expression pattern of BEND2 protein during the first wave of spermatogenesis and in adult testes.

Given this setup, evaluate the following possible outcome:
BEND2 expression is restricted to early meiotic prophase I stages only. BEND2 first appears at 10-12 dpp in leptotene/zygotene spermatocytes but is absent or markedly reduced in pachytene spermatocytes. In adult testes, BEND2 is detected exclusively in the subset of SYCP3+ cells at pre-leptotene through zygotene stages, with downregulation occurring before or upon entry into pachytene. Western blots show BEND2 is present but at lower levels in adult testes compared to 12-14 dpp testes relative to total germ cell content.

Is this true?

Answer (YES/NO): NO